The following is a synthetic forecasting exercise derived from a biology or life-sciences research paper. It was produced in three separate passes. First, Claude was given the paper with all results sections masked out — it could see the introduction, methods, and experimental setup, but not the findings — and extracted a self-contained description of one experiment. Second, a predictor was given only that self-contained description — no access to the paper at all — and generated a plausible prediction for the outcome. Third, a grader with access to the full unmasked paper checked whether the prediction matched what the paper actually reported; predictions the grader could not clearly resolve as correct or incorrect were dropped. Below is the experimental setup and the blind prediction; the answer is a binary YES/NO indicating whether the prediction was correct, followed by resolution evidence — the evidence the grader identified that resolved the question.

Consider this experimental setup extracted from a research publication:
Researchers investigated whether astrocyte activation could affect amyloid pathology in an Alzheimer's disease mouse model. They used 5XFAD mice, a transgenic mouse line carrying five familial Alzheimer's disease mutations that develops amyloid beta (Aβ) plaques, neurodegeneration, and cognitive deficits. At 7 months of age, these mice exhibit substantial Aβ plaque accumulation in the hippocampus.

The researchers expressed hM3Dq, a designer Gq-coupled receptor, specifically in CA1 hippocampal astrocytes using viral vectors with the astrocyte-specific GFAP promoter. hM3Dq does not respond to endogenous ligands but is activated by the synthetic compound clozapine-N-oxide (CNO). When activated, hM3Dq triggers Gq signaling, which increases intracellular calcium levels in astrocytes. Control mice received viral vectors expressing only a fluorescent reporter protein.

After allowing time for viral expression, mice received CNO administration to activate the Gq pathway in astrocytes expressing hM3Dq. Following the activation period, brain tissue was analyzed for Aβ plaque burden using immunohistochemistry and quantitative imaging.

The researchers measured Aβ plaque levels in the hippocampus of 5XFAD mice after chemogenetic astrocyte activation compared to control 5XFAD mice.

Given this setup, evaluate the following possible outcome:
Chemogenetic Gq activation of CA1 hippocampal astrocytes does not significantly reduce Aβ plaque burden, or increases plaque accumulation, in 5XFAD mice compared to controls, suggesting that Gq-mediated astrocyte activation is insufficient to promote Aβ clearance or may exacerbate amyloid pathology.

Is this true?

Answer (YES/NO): NO